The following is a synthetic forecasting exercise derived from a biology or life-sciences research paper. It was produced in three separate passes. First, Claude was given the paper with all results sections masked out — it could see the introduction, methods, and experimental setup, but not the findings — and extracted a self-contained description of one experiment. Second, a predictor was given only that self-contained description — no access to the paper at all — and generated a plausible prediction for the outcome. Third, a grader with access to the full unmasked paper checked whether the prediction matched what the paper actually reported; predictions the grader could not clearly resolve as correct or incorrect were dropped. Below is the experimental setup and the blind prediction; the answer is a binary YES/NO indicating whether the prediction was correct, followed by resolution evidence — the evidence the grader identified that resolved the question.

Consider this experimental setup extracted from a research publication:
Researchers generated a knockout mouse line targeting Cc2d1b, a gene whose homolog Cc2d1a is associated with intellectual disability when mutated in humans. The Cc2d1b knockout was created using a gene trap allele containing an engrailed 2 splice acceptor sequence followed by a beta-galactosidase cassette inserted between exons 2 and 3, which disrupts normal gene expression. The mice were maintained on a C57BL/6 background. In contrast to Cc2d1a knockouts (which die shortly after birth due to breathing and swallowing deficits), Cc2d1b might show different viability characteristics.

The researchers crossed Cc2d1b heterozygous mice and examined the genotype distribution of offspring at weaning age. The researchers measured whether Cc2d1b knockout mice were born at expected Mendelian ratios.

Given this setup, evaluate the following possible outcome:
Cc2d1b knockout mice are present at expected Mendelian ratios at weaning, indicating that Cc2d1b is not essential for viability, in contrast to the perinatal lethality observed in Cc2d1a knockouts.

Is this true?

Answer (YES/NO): YES